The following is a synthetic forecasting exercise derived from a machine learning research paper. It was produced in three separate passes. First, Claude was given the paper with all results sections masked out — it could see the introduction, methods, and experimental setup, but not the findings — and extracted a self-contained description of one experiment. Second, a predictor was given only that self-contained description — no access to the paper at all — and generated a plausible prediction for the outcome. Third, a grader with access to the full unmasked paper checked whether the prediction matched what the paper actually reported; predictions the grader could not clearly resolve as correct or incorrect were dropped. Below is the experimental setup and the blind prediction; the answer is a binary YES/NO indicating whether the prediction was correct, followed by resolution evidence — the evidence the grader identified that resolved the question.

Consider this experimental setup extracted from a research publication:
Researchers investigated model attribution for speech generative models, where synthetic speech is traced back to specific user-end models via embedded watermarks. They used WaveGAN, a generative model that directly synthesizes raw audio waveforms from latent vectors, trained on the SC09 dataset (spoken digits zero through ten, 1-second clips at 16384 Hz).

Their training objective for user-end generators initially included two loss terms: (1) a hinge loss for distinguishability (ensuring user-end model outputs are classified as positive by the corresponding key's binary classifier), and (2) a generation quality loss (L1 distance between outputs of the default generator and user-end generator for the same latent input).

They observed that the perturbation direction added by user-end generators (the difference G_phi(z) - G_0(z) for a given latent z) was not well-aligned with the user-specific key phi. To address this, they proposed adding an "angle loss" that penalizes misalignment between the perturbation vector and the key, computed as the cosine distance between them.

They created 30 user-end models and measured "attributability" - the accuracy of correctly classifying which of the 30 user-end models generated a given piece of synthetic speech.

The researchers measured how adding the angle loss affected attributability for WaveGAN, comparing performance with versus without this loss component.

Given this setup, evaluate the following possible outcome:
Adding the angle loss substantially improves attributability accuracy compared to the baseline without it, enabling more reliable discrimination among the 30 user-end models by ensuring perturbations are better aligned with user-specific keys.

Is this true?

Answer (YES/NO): YES